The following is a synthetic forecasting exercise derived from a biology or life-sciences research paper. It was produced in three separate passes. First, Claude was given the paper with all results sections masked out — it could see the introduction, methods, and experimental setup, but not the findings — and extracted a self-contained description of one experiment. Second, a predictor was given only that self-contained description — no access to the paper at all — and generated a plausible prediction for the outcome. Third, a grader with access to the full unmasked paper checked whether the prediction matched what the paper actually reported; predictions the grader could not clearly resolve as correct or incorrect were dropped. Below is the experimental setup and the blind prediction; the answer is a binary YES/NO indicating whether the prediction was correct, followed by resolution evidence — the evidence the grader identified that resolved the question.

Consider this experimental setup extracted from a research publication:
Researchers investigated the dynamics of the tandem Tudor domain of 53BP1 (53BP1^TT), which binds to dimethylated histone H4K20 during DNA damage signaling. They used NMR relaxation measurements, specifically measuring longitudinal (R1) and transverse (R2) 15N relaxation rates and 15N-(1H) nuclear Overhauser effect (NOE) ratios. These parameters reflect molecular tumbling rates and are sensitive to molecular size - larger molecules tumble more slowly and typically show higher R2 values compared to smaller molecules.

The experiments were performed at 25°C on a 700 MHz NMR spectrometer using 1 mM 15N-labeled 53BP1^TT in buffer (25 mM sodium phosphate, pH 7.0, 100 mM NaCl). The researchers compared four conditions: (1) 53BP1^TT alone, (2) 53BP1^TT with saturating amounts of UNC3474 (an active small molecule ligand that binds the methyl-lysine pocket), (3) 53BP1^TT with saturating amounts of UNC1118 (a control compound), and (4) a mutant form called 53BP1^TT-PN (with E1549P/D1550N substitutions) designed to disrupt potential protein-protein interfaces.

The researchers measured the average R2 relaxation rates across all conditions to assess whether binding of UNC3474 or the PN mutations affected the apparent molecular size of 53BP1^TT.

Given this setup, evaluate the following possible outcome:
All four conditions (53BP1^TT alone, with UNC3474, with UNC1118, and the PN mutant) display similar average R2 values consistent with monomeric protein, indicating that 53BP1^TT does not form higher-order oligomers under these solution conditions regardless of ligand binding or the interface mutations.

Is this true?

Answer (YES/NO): NO